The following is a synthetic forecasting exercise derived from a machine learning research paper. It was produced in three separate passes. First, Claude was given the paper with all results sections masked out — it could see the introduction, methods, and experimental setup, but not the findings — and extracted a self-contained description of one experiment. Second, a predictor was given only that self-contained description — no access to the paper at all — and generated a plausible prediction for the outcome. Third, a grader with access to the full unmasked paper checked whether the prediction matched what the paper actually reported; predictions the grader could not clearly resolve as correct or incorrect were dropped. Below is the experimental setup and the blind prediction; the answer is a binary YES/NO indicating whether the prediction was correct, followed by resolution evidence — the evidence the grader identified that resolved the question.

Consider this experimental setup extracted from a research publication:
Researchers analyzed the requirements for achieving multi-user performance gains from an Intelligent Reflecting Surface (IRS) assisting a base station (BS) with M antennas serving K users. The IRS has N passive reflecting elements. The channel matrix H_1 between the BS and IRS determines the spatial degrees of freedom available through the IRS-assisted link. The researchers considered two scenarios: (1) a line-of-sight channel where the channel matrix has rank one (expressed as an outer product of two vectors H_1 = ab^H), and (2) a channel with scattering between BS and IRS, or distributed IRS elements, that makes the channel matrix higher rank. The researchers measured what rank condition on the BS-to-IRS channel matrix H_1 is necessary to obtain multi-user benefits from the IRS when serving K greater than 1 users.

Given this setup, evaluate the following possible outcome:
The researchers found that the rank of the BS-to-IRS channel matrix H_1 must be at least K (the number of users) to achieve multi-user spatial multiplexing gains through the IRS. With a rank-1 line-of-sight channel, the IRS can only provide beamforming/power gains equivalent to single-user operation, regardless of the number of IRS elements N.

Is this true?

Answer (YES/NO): YES